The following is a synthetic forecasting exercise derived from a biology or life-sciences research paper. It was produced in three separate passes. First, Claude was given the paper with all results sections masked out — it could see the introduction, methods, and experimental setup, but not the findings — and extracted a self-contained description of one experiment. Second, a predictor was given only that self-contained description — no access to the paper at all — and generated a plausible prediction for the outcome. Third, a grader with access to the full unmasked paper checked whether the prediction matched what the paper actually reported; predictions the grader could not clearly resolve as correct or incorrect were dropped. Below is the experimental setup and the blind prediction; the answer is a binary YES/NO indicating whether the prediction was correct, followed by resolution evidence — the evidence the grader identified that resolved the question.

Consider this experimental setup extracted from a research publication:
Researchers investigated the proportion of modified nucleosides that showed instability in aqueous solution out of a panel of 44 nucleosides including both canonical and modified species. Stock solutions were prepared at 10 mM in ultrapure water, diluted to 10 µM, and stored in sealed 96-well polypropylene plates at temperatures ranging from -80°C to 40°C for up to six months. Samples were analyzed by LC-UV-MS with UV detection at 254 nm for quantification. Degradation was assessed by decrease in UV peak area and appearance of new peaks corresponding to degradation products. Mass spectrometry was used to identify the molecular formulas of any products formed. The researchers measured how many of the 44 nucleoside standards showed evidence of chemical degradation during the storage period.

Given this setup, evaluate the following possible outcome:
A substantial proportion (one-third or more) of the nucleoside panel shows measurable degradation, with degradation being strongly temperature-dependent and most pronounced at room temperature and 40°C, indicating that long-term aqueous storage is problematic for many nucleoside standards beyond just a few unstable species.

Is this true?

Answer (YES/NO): NO